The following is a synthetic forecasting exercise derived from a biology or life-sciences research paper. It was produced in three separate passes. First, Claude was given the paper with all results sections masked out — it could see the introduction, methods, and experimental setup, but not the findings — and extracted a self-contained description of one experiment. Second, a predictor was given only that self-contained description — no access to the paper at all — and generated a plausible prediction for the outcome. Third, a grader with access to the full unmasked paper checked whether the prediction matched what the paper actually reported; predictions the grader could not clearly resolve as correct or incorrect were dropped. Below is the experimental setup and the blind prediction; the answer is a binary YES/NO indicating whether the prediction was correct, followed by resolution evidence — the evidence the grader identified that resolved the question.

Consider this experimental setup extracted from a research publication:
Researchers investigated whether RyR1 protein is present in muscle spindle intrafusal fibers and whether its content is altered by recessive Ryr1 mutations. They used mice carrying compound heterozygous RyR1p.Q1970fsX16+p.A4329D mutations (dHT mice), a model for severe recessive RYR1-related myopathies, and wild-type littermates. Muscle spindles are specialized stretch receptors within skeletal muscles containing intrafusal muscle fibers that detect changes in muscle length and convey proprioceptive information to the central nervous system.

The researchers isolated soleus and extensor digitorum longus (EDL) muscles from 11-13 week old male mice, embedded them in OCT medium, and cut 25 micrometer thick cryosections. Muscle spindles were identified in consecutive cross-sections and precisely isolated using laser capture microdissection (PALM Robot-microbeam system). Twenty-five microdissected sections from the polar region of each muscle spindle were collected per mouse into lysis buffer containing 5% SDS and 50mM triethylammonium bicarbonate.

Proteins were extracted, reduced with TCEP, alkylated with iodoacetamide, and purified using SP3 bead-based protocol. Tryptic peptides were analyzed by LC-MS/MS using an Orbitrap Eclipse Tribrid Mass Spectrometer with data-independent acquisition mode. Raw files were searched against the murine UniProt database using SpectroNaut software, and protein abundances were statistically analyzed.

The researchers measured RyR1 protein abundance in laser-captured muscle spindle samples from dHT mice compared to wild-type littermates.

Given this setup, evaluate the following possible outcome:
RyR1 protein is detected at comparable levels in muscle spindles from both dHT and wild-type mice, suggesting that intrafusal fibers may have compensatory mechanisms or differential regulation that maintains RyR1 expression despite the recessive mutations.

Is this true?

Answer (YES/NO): NO